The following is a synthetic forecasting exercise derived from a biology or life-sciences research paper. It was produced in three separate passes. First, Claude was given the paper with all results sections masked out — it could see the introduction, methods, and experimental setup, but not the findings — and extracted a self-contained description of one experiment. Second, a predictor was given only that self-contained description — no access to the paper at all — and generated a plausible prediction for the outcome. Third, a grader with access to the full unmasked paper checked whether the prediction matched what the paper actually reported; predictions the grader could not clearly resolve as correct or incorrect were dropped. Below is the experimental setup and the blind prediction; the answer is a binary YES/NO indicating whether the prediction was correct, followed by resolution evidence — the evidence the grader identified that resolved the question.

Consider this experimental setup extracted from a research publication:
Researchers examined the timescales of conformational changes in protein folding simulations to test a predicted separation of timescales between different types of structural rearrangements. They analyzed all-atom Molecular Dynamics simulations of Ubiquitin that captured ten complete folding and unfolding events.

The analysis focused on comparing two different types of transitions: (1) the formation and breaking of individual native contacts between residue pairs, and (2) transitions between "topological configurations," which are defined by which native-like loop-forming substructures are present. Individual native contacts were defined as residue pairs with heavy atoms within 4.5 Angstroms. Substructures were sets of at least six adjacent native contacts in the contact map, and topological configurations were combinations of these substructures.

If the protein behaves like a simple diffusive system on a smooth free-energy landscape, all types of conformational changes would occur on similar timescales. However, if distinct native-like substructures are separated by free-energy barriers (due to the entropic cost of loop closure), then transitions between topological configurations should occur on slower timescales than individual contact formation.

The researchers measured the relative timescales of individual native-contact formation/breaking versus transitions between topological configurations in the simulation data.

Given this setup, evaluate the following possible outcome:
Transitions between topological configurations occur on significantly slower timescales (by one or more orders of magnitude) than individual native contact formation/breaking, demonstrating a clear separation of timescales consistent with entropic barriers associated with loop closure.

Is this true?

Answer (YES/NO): YES